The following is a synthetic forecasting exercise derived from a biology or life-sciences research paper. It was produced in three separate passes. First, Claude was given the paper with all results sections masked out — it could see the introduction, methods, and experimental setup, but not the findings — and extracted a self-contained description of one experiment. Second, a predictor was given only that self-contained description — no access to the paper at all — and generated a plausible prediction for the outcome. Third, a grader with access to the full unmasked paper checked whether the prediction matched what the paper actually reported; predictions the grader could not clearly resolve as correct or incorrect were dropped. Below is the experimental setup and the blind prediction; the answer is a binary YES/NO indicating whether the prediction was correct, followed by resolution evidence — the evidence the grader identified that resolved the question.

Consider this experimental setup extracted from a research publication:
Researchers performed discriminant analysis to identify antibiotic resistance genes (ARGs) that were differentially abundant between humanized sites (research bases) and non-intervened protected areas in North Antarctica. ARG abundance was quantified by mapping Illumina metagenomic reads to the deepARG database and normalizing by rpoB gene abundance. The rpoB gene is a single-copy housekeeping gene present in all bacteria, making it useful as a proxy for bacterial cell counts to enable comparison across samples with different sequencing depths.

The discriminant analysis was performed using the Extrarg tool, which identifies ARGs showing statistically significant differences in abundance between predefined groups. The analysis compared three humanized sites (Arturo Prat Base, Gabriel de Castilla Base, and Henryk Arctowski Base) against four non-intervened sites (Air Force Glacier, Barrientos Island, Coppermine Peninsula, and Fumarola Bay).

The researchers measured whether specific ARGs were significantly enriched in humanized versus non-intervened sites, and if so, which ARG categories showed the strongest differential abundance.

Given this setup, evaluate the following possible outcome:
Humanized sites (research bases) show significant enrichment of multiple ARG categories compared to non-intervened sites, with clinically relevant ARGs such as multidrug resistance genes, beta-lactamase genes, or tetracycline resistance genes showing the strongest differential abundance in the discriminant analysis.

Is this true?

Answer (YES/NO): NO